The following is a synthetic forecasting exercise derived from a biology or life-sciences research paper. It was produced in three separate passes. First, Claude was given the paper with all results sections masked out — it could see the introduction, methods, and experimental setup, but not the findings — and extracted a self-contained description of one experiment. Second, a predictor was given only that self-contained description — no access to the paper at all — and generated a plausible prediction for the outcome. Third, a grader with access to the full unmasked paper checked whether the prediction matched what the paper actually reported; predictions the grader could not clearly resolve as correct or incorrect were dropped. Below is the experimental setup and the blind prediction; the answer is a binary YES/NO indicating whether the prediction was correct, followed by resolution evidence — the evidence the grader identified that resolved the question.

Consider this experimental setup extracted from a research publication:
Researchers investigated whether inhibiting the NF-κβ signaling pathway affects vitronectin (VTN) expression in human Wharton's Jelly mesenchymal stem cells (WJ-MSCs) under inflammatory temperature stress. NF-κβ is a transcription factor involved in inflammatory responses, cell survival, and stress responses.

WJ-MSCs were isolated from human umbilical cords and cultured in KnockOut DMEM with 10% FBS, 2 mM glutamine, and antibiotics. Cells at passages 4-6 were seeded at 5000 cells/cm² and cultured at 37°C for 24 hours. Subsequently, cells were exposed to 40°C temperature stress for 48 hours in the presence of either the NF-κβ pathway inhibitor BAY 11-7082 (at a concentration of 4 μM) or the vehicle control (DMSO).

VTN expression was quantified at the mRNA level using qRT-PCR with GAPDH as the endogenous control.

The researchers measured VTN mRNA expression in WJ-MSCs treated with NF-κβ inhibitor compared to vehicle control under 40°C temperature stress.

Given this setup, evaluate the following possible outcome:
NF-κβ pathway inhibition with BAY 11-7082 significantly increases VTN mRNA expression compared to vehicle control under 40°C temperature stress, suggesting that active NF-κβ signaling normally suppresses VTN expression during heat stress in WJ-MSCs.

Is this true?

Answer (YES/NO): NO